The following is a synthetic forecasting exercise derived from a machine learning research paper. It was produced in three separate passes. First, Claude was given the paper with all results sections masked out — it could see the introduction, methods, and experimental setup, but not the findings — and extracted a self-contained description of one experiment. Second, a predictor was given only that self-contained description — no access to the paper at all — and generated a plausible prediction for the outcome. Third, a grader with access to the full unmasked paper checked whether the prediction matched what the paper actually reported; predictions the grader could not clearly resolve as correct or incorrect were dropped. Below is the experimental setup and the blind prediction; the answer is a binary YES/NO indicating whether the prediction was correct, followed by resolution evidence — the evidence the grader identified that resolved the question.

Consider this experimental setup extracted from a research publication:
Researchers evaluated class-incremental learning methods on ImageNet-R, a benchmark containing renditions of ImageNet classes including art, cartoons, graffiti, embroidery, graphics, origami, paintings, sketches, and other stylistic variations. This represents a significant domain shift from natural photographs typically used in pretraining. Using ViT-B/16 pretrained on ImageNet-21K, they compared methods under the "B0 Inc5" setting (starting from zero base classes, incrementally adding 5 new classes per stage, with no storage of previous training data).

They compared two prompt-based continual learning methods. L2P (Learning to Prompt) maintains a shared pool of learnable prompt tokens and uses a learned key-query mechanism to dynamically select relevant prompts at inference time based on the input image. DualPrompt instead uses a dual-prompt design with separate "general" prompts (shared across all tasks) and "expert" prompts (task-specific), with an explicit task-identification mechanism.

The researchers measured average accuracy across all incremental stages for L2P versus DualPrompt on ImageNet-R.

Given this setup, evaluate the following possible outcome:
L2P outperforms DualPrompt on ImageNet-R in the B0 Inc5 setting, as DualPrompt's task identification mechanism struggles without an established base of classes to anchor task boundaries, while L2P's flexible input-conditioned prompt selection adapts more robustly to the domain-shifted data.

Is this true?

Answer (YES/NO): YES